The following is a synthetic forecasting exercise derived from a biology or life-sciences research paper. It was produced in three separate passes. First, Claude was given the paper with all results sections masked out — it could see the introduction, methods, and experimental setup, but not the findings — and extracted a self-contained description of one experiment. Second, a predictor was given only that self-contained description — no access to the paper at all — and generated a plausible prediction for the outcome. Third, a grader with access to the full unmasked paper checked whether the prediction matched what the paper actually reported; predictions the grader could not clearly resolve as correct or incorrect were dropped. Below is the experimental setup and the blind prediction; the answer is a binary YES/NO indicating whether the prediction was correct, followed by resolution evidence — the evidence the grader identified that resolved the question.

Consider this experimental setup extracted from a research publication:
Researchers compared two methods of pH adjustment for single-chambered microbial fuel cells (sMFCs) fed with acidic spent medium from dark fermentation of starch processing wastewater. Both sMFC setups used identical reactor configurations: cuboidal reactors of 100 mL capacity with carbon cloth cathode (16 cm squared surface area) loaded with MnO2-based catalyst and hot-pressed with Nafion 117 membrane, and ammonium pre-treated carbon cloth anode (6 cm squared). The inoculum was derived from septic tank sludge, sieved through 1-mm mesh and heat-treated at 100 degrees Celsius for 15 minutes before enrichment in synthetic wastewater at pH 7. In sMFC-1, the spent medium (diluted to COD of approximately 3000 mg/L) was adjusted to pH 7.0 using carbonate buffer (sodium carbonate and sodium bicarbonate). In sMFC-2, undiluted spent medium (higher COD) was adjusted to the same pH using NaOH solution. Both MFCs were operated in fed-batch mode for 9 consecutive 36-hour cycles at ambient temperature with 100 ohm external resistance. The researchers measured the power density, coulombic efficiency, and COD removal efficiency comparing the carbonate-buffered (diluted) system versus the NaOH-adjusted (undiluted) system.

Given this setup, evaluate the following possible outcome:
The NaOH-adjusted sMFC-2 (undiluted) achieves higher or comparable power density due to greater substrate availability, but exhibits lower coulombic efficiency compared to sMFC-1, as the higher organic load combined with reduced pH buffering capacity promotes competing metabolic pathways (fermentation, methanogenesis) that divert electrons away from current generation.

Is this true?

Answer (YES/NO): NO